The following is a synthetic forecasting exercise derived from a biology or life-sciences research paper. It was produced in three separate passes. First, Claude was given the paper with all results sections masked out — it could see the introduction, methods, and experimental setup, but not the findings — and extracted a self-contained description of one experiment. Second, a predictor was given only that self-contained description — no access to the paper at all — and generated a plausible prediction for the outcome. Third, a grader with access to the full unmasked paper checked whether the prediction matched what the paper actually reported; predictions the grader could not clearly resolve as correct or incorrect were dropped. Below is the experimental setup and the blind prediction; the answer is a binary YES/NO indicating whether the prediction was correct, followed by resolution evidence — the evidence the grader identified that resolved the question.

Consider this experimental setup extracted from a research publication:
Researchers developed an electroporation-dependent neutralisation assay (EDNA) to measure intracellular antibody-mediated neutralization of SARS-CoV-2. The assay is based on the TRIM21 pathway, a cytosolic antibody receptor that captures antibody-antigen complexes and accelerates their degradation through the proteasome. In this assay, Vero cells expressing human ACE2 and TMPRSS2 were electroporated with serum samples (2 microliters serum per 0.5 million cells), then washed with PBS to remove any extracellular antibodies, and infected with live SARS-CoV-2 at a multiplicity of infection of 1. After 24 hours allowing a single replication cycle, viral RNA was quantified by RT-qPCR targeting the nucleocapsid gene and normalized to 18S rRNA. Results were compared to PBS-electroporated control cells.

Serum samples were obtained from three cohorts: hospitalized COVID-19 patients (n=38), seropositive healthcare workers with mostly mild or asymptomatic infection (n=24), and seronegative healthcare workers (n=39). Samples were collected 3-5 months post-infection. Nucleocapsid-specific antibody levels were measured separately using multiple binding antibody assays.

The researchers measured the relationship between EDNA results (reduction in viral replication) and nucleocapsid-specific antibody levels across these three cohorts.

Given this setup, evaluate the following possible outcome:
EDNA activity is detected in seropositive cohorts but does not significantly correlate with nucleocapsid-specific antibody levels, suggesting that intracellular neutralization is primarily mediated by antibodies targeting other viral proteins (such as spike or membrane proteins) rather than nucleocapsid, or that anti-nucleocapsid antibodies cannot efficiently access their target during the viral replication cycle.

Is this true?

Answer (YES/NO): NO